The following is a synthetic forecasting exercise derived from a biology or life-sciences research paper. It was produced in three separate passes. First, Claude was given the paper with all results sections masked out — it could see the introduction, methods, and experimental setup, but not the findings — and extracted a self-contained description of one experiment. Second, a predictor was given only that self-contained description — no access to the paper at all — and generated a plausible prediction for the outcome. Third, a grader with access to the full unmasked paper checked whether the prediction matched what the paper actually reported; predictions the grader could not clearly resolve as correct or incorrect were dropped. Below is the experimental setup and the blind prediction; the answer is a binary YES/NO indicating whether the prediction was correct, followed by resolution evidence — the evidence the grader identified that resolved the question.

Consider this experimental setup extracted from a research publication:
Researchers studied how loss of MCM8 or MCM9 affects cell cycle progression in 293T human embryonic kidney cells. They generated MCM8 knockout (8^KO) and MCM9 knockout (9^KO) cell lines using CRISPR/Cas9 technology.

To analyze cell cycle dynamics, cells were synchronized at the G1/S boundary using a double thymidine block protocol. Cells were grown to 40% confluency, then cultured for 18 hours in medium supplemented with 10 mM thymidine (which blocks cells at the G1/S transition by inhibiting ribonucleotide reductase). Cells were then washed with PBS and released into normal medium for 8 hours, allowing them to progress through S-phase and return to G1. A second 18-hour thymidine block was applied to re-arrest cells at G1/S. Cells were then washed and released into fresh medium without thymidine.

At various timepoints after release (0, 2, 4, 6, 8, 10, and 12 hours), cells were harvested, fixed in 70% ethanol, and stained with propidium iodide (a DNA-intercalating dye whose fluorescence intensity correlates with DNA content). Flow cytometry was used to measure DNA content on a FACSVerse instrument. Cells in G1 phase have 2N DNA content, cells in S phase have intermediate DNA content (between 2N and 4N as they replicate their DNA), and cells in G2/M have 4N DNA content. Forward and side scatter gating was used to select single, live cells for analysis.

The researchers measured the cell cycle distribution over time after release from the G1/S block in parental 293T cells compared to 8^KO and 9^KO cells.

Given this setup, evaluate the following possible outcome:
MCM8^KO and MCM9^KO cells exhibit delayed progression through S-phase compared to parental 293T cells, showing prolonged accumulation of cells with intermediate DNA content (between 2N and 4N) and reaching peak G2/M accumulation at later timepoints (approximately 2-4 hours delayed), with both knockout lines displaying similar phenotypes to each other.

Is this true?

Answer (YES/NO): YES